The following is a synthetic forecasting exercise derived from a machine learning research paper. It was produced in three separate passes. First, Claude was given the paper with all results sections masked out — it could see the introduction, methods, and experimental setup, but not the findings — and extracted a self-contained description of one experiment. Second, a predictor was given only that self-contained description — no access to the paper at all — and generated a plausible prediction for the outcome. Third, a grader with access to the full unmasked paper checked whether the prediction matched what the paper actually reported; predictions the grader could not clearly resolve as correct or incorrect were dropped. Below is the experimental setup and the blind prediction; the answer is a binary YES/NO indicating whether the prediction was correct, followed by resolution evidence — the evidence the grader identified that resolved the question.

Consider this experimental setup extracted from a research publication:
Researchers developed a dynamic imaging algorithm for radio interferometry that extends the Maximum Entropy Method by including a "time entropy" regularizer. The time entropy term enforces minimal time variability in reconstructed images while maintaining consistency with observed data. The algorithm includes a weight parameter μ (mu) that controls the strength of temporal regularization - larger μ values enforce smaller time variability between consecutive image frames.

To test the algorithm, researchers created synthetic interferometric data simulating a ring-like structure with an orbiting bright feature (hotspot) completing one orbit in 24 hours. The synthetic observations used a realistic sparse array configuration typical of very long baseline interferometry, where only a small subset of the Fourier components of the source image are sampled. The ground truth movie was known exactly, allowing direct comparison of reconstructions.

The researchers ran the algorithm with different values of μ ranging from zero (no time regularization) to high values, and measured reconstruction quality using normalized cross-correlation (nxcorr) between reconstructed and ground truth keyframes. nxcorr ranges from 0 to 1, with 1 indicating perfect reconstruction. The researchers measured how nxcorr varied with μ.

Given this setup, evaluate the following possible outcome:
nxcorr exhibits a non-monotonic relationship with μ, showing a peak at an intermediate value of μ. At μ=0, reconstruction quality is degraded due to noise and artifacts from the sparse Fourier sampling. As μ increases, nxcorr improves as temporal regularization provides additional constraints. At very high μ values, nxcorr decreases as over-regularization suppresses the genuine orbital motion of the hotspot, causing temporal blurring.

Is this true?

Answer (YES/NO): YES